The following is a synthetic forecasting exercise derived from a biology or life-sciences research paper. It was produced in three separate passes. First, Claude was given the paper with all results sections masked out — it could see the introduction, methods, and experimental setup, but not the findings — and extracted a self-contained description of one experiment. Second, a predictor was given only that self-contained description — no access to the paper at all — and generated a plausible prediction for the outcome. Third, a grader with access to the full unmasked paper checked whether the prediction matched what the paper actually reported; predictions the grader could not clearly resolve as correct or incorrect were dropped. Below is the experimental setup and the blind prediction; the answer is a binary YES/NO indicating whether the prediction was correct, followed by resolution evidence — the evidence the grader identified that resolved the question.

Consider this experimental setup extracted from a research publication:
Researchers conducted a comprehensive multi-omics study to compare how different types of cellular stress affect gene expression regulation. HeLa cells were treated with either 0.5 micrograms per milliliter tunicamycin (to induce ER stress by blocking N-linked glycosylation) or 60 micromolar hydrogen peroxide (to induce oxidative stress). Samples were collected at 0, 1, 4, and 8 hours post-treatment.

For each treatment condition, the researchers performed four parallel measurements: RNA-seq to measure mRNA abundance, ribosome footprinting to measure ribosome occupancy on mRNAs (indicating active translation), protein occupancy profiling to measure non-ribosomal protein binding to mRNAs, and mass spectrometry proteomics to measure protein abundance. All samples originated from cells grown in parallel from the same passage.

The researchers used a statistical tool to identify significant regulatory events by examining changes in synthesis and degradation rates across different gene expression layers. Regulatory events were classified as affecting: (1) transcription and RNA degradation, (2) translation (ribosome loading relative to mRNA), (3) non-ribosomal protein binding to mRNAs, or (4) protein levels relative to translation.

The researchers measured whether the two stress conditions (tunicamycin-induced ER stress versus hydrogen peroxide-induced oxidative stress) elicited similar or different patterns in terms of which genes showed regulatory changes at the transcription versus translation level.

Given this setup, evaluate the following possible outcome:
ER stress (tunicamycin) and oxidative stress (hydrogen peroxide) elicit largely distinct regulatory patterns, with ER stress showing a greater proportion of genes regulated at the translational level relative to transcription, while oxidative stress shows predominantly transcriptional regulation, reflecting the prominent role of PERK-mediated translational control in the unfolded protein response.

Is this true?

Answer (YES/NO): YES